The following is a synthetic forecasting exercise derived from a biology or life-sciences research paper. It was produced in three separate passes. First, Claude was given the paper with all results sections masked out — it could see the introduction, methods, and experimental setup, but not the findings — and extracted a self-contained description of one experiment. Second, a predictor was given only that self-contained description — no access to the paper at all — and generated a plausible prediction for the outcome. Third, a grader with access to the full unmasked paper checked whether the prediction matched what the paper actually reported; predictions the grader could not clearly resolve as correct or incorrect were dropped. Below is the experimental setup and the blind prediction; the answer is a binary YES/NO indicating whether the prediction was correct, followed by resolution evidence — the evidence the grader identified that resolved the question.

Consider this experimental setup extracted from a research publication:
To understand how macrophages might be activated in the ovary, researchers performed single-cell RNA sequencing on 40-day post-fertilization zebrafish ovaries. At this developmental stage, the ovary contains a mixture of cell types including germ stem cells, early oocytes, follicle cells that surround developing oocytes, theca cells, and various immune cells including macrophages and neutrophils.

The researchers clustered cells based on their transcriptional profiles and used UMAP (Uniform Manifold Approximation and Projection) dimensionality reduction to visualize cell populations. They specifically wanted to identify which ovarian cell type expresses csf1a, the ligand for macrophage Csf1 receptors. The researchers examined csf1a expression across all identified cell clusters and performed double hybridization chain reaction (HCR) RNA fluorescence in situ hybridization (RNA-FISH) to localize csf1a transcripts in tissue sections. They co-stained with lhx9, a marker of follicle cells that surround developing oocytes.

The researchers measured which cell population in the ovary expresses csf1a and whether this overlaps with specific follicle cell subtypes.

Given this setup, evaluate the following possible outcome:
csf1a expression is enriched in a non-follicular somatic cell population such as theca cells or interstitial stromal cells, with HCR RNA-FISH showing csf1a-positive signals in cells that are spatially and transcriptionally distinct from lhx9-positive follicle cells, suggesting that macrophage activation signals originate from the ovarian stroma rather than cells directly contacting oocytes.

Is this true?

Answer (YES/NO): NO